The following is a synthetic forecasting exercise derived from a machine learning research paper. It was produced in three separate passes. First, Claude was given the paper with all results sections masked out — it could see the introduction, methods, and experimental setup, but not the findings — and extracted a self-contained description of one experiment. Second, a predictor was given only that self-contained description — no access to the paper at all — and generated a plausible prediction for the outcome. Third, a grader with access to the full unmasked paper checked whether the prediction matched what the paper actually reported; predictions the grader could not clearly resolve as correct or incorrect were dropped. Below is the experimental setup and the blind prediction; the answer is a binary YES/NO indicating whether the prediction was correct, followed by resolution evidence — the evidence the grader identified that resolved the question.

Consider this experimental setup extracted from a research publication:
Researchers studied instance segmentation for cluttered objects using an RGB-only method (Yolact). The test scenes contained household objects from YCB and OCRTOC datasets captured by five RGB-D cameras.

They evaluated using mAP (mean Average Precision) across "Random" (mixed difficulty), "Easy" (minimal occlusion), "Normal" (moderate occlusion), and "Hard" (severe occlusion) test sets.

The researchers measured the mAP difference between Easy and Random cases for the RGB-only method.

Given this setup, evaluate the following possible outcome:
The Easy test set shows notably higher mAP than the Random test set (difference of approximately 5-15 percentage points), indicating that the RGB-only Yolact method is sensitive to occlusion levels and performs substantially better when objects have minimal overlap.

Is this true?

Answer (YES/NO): YES